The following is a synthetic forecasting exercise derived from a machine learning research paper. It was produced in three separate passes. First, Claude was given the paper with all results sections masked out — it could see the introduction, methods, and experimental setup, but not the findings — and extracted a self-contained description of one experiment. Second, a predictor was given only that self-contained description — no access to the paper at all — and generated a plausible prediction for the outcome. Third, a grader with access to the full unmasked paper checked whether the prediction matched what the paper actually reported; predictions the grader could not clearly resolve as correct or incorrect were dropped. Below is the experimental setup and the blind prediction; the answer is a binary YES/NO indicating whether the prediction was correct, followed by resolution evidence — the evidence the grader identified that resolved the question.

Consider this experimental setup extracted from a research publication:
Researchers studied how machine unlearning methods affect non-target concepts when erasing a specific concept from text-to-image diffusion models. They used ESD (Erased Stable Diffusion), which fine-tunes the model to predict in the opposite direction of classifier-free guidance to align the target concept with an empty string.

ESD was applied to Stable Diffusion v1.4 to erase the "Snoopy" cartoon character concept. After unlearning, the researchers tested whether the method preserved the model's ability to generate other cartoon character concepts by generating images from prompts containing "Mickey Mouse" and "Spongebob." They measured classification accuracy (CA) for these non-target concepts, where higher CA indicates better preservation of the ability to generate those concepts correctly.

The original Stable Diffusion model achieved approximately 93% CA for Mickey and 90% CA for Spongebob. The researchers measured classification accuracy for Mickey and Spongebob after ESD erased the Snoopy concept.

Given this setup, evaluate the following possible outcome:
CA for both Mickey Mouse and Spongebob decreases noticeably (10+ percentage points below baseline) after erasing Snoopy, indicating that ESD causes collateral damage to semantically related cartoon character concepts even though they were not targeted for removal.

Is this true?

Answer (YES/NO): YES